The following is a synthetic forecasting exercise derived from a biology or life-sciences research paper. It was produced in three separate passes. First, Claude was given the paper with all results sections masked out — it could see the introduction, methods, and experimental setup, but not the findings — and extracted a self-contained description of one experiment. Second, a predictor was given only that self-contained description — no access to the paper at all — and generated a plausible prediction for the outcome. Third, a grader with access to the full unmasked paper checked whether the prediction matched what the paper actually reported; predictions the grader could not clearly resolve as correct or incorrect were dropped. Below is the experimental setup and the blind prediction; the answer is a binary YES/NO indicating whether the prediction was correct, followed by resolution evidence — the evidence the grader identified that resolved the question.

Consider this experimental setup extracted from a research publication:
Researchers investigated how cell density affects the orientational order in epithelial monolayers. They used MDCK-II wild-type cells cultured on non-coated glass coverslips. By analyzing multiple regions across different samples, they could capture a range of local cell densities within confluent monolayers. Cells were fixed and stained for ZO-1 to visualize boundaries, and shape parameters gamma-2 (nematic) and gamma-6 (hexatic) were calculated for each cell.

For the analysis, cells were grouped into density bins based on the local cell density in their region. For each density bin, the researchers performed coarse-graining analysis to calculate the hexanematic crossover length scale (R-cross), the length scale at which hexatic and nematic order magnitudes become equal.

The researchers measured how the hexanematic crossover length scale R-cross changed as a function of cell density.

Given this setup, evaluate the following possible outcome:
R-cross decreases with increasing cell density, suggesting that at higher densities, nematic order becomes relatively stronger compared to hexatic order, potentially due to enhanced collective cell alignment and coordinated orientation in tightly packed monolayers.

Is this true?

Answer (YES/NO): NO